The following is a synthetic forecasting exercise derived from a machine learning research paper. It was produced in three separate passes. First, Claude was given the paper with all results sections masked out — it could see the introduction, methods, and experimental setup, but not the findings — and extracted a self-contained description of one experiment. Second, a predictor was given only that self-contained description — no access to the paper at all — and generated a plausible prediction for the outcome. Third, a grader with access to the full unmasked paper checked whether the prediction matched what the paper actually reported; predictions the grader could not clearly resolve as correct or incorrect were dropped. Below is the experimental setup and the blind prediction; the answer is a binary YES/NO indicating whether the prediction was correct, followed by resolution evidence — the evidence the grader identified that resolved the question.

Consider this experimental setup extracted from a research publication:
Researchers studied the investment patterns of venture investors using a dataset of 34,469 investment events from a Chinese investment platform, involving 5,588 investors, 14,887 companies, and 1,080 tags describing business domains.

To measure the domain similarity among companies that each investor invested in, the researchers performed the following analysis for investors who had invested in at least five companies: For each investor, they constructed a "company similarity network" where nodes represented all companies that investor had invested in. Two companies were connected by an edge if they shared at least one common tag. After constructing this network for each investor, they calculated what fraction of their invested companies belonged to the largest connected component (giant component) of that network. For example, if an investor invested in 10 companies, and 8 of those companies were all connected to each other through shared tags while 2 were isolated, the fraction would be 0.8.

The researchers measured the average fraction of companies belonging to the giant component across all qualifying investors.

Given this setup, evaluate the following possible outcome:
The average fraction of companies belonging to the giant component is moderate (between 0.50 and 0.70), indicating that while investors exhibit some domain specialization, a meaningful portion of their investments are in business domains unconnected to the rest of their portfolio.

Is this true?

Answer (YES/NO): YES